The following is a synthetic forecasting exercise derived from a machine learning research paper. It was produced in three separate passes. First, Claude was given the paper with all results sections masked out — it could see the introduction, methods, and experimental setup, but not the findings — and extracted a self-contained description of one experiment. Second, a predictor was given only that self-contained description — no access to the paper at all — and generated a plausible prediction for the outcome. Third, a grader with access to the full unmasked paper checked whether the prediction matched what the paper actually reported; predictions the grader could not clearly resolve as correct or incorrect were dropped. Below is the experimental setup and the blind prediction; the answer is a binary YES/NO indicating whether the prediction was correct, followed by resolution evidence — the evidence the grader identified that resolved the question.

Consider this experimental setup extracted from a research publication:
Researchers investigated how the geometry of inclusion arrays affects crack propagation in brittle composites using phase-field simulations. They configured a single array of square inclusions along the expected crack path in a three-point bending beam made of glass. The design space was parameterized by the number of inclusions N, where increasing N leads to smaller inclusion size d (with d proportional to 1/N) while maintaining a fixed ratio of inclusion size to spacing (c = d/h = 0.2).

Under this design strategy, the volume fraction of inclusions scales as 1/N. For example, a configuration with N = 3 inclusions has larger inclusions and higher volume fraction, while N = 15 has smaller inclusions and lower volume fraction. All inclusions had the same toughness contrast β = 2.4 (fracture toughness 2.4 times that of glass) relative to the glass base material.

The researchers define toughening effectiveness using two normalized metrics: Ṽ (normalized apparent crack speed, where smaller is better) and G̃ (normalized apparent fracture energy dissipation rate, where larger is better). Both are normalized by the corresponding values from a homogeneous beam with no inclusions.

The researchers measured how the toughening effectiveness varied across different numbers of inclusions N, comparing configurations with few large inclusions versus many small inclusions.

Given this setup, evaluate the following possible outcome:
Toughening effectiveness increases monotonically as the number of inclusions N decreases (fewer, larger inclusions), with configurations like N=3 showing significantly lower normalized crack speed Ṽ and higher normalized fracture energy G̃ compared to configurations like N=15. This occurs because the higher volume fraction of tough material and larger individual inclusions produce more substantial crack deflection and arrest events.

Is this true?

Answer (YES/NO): NO